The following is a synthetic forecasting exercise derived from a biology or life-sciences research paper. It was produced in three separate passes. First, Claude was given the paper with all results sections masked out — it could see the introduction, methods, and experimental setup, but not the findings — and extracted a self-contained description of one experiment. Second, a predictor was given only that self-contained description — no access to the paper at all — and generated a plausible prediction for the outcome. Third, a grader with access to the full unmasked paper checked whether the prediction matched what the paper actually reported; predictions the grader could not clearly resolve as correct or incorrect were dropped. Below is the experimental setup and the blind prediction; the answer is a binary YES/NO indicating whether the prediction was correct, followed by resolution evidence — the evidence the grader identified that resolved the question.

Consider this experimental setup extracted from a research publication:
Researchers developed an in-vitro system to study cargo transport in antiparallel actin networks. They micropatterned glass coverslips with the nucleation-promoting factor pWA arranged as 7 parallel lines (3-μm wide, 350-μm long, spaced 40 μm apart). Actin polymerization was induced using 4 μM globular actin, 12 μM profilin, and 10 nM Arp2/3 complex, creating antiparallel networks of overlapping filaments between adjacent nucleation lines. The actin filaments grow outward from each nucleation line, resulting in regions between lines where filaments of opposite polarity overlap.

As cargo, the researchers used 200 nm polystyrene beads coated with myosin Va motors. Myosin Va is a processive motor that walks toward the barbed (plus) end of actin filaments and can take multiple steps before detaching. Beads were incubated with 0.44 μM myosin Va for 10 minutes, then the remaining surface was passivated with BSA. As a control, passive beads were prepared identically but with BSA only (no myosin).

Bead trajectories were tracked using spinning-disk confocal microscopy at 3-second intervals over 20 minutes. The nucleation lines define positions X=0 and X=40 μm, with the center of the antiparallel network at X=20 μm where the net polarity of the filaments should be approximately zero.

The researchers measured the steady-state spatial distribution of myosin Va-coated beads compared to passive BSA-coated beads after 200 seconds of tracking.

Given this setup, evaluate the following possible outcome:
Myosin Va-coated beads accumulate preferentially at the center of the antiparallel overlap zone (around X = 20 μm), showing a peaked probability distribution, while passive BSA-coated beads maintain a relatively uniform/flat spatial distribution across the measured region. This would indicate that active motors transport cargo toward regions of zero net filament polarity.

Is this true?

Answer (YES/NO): YES